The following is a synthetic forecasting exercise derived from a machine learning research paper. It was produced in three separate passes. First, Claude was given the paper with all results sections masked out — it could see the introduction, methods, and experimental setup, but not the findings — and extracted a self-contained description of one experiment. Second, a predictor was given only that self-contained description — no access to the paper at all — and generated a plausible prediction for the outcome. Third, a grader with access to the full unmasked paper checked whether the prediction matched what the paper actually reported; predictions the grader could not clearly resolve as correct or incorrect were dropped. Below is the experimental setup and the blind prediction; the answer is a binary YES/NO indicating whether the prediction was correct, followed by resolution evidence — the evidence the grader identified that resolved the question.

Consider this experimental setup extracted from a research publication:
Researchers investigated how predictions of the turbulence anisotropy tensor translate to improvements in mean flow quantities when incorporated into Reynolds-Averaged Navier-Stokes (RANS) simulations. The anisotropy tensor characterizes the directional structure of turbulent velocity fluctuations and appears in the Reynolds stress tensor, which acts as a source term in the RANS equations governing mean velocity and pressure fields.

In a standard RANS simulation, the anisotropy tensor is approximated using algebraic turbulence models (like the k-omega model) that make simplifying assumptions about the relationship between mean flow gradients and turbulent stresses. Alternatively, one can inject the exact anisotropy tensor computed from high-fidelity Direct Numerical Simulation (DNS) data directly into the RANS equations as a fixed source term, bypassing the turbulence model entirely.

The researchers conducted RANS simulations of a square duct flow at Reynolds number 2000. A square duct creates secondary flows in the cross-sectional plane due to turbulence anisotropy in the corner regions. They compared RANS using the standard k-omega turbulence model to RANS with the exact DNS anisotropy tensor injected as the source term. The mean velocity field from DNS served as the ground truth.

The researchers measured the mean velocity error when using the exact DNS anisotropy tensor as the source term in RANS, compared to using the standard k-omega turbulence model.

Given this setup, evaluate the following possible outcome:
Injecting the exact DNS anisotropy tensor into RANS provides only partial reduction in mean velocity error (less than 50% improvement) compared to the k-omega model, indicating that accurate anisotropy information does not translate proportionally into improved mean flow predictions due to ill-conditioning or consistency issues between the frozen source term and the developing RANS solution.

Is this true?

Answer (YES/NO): YES